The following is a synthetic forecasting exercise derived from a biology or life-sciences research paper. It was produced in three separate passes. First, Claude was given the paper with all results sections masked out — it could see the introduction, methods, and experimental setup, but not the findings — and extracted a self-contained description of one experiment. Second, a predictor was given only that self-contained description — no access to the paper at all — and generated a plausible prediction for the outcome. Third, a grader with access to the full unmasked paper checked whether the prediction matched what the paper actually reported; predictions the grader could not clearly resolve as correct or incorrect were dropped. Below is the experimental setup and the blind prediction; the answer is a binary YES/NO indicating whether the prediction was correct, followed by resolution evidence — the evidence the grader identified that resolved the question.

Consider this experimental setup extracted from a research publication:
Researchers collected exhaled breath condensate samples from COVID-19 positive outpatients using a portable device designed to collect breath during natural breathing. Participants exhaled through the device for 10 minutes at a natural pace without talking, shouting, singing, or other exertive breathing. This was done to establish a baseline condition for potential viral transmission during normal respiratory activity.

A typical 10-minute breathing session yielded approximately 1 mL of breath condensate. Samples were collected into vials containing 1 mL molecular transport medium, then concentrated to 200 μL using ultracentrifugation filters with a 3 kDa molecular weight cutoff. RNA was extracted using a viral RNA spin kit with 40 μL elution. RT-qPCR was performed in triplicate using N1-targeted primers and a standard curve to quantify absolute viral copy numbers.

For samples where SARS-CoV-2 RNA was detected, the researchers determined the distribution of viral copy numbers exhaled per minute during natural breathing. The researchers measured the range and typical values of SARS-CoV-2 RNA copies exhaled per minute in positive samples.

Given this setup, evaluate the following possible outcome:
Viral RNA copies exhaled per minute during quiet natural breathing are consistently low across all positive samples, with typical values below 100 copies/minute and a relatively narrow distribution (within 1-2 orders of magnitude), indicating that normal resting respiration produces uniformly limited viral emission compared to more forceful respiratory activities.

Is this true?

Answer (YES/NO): NO